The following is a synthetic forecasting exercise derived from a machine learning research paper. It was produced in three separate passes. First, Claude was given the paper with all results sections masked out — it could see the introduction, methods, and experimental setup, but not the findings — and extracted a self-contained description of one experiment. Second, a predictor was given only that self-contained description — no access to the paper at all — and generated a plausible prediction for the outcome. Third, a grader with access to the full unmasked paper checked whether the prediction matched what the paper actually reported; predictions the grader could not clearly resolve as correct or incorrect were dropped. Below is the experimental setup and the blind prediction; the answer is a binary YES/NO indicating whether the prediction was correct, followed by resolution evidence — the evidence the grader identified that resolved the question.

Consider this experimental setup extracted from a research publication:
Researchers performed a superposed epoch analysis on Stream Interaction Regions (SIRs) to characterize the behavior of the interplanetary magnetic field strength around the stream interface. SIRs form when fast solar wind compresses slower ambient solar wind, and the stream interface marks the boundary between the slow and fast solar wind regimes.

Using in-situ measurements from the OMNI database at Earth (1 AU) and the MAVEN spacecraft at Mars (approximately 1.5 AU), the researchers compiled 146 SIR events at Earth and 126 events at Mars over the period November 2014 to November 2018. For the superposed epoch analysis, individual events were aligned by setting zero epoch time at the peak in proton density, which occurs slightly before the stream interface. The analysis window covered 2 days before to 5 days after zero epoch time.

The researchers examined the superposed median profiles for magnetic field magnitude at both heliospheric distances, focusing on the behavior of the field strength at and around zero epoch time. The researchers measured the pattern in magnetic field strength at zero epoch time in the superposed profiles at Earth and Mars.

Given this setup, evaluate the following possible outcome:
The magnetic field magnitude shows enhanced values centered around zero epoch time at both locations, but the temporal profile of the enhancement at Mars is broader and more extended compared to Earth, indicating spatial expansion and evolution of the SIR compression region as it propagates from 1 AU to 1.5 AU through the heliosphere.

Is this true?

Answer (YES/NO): NO